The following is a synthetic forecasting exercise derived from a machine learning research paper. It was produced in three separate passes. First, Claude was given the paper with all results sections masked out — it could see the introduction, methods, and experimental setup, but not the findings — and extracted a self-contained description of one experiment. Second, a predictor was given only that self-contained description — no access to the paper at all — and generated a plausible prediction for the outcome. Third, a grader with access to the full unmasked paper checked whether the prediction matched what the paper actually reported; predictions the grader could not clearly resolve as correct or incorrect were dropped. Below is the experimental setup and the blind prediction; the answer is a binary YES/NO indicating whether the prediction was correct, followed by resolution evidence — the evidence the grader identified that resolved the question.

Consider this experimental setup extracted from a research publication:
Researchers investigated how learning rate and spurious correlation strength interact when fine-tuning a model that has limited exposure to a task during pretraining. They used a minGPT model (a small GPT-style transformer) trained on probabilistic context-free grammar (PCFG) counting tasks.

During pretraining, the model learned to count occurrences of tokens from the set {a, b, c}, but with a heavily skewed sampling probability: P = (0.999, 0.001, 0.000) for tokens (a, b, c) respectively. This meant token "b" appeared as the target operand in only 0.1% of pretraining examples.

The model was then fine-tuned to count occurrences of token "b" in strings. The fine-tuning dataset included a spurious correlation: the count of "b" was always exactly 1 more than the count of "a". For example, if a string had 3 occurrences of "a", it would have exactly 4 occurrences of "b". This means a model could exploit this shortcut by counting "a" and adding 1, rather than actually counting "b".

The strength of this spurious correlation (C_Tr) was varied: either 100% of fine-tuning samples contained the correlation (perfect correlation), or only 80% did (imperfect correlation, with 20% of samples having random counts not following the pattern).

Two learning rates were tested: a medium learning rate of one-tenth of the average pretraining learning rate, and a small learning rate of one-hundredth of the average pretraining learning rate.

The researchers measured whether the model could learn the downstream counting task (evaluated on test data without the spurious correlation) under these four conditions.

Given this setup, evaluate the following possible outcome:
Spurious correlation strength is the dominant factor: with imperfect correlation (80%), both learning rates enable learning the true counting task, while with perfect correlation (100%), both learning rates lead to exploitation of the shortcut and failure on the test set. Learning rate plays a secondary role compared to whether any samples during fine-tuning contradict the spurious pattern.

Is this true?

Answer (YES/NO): NO